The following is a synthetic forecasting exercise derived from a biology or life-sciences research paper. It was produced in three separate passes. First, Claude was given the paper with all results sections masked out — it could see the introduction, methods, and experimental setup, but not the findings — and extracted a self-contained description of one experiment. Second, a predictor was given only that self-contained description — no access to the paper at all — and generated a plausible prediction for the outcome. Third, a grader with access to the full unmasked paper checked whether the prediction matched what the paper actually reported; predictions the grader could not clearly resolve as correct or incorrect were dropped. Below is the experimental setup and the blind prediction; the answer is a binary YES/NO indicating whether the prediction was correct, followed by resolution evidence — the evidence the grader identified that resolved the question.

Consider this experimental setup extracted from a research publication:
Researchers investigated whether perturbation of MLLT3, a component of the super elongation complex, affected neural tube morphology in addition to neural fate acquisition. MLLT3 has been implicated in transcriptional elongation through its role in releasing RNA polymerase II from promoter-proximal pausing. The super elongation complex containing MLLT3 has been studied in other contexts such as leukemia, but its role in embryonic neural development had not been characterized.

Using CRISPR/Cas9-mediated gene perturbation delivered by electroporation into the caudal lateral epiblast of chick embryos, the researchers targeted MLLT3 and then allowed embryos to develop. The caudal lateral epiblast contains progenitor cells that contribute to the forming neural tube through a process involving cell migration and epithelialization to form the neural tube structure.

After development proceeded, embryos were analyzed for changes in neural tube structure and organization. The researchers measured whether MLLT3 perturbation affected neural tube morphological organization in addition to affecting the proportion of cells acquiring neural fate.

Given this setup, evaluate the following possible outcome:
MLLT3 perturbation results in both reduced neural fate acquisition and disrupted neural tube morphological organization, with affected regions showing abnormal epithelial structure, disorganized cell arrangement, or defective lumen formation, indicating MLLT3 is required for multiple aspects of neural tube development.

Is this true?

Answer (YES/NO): NO